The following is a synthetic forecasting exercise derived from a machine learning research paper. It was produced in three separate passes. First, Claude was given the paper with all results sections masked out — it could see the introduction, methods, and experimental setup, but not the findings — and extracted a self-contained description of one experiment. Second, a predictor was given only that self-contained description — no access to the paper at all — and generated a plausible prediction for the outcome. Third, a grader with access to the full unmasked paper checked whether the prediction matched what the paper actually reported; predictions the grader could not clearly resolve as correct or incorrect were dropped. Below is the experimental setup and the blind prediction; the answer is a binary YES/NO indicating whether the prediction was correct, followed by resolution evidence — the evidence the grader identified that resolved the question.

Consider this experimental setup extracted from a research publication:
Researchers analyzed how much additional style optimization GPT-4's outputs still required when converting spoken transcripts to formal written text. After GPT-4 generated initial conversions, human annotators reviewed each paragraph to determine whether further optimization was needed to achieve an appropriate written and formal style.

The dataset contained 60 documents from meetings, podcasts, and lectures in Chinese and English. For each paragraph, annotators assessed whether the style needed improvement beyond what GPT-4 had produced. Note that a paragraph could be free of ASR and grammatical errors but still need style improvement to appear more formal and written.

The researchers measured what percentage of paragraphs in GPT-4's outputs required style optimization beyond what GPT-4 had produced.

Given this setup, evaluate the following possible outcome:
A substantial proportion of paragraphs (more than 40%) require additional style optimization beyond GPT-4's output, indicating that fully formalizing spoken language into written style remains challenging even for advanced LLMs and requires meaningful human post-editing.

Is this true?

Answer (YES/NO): NO